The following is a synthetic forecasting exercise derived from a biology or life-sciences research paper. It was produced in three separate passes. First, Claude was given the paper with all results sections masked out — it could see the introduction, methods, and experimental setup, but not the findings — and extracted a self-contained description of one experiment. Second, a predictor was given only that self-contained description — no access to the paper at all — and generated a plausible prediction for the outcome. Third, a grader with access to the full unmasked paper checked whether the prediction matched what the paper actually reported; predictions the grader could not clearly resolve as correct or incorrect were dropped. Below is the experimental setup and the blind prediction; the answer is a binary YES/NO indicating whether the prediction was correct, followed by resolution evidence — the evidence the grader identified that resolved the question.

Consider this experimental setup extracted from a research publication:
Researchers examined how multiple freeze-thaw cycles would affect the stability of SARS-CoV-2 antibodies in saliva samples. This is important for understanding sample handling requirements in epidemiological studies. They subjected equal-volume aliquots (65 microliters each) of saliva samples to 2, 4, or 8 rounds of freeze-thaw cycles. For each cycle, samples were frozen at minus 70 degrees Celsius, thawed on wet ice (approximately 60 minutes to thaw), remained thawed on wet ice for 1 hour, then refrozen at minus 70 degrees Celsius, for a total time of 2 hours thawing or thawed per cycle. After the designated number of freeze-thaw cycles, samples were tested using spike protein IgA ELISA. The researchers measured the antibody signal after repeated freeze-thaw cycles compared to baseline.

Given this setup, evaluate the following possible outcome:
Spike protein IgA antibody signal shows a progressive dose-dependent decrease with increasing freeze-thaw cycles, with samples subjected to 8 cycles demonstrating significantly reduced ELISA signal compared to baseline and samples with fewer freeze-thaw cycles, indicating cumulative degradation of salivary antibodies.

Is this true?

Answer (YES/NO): NO